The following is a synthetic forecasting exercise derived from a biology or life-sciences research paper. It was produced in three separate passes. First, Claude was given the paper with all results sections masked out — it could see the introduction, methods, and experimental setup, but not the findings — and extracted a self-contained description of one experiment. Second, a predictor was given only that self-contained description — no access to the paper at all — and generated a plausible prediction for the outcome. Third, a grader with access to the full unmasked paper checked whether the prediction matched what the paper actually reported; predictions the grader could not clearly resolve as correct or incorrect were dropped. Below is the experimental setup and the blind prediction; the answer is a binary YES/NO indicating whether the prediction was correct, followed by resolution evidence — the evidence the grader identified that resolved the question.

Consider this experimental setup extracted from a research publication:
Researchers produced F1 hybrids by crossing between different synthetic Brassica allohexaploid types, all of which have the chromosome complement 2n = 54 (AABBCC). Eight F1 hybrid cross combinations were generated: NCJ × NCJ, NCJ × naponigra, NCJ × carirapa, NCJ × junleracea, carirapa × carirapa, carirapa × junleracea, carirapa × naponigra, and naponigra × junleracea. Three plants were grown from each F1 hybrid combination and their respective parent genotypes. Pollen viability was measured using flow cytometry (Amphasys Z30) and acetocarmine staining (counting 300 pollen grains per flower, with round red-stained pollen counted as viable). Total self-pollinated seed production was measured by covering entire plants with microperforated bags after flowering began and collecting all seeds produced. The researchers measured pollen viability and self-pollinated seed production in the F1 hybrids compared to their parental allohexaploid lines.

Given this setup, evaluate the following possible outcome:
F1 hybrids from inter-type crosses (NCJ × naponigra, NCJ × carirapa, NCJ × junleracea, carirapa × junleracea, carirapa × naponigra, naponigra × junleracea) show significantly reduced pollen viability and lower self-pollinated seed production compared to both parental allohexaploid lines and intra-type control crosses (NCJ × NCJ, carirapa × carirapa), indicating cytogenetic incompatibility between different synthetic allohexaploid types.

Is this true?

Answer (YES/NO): NO